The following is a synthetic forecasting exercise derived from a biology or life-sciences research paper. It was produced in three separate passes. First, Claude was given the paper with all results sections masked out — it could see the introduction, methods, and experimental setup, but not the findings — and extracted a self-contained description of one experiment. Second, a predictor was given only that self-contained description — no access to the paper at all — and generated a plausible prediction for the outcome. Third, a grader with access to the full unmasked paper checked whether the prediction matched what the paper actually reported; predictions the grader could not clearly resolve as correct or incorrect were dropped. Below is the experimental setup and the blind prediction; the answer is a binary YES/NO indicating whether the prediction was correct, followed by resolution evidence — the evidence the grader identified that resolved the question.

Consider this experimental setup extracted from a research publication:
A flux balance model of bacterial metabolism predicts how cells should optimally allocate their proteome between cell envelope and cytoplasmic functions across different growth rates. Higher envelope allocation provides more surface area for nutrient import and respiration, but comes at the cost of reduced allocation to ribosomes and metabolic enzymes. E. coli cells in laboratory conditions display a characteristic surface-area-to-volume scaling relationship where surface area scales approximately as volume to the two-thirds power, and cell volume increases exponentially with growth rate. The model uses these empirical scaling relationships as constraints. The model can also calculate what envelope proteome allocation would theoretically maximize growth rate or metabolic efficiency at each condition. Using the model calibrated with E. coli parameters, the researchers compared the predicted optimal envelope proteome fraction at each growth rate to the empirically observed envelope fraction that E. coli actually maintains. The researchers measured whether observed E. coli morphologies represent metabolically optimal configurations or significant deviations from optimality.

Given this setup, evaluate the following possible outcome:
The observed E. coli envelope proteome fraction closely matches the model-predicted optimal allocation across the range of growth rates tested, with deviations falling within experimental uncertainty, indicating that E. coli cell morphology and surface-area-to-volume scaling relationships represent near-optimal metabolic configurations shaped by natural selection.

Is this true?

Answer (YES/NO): NO